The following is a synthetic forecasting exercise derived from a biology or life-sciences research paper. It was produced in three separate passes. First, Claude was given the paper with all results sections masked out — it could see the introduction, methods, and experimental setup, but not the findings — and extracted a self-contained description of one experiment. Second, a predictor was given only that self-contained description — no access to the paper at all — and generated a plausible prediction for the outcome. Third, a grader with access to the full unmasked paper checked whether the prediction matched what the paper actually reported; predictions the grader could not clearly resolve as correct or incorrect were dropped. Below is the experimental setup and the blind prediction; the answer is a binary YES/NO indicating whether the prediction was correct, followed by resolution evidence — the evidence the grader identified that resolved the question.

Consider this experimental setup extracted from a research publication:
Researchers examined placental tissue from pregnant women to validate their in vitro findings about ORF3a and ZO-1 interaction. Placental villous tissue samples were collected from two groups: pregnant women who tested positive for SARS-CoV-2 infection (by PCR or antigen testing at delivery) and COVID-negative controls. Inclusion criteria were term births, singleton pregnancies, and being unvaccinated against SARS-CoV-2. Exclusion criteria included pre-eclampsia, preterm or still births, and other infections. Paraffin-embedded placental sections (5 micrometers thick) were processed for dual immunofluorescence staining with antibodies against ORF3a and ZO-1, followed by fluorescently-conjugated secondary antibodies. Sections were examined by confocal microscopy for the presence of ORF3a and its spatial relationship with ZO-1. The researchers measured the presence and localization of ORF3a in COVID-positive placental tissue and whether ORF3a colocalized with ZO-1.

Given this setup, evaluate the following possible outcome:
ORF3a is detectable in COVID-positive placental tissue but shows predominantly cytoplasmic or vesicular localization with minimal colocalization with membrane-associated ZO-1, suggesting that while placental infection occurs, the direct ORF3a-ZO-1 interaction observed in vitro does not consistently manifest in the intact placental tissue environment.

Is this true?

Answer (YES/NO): NO